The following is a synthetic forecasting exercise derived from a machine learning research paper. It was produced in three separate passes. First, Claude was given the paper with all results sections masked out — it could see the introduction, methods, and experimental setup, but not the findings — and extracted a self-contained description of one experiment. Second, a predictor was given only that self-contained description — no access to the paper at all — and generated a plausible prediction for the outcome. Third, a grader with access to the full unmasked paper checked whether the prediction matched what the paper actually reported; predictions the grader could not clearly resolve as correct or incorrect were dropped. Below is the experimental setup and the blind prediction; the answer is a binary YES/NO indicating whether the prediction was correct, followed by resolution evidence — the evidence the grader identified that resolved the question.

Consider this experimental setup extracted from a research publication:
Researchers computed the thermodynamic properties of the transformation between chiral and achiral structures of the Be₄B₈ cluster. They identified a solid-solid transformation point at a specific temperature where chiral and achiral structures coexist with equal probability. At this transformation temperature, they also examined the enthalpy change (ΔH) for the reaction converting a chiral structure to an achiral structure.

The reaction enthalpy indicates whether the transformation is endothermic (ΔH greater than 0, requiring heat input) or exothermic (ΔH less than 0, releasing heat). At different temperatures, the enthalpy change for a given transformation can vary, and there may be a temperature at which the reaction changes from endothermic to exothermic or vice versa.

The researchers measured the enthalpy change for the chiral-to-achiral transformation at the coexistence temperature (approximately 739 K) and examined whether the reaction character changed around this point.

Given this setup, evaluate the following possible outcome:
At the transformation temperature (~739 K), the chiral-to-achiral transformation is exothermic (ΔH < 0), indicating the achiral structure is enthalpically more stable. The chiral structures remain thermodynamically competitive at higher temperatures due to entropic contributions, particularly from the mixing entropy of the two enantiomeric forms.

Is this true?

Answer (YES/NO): NO